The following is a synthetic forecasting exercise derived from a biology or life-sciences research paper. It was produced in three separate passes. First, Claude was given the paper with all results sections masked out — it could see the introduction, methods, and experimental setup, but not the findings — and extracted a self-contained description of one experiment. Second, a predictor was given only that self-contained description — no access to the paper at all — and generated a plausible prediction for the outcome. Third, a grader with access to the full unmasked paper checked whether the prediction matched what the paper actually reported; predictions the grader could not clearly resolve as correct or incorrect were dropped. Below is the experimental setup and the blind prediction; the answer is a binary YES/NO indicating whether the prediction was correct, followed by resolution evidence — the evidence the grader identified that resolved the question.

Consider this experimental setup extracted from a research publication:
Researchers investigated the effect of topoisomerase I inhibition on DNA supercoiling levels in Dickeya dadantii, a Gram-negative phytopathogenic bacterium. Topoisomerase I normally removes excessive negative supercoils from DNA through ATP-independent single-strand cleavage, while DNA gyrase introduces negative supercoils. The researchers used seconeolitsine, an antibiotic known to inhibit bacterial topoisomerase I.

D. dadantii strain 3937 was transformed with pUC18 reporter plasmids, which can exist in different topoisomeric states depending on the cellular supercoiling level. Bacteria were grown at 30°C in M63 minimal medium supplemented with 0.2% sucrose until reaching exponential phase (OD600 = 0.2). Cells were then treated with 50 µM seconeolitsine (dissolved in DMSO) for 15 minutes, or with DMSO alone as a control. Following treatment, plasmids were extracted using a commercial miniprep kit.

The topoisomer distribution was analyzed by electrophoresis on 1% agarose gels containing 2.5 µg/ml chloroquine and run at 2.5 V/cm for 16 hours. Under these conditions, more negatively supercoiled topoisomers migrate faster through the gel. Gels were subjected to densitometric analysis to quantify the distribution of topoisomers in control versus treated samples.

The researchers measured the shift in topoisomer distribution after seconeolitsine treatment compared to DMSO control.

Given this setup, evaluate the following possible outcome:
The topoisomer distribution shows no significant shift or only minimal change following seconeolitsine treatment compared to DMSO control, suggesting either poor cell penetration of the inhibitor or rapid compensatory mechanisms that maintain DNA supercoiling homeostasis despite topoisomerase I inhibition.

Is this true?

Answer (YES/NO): NO